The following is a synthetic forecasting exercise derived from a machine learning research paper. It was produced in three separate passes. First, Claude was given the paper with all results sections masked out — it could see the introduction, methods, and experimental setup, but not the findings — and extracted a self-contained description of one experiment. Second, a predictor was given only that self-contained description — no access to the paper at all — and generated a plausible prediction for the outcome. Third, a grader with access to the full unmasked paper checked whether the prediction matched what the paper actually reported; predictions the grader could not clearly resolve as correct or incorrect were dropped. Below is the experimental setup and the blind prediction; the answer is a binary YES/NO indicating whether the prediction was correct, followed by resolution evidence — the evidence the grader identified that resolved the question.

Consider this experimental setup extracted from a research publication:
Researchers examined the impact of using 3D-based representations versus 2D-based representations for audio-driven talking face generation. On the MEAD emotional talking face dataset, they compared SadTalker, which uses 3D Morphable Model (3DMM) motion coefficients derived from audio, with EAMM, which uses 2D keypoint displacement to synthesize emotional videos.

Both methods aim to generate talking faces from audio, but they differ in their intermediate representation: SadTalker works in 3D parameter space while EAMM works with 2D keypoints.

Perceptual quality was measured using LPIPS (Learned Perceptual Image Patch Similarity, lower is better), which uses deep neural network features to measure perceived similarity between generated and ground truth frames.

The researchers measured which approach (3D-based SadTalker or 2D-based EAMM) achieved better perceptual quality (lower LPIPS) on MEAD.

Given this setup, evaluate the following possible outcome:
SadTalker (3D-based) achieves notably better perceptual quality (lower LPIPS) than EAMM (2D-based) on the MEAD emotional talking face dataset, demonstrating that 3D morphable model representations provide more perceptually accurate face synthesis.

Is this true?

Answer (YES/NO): YES